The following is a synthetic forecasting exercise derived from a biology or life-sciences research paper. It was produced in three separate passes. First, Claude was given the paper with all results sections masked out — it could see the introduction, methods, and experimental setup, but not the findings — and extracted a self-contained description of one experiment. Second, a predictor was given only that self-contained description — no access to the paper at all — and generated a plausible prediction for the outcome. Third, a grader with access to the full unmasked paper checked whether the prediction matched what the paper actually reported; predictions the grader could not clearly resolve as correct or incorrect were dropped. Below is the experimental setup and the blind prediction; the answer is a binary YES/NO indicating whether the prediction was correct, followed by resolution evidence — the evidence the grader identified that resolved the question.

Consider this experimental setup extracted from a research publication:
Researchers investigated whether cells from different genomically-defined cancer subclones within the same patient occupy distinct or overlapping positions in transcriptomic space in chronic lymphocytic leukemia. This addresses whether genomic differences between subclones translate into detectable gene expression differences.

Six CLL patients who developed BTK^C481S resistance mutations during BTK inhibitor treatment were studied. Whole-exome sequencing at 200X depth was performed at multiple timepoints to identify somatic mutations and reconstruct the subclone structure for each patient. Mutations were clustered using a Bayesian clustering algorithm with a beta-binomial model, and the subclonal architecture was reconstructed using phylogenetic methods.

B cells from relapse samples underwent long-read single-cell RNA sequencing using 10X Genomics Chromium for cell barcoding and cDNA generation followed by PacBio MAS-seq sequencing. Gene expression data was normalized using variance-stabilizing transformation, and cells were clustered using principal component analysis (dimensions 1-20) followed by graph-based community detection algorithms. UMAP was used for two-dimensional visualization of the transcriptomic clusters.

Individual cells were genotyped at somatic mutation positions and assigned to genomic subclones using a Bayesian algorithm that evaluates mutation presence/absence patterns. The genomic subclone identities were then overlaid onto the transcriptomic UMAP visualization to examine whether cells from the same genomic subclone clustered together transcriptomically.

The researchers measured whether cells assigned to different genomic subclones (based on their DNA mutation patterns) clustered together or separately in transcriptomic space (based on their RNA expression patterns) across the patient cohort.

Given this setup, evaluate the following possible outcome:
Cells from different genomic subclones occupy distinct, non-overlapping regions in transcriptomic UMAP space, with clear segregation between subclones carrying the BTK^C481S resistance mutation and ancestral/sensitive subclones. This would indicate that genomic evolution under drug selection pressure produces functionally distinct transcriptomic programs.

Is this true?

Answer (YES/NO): NO